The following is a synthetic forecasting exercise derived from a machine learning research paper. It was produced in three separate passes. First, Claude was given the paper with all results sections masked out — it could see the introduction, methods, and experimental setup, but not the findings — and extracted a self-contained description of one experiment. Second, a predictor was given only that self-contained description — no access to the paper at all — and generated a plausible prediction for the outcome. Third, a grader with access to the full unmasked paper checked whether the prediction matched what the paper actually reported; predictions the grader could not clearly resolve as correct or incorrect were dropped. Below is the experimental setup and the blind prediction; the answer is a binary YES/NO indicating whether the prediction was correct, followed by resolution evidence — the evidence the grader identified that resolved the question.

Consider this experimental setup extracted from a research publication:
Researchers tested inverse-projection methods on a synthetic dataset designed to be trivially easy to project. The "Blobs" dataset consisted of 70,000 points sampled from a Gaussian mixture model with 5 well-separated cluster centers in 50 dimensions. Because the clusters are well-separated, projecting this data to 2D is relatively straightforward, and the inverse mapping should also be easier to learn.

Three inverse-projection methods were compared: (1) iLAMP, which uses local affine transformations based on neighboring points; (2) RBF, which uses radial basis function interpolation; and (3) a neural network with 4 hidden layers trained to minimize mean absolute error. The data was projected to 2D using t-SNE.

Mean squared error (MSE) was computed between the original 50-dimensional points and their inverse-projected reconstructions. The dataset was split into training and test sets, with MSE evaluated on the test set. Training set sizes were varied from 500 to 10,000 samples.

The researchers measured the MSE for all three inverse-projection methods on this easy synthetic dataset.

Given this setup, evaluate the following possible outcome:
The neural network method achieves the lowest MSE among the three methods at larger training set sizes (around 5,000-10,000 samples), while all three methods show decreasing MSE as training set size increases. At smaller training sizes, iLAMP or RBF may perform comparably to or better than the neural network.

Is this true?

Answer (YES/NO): NO